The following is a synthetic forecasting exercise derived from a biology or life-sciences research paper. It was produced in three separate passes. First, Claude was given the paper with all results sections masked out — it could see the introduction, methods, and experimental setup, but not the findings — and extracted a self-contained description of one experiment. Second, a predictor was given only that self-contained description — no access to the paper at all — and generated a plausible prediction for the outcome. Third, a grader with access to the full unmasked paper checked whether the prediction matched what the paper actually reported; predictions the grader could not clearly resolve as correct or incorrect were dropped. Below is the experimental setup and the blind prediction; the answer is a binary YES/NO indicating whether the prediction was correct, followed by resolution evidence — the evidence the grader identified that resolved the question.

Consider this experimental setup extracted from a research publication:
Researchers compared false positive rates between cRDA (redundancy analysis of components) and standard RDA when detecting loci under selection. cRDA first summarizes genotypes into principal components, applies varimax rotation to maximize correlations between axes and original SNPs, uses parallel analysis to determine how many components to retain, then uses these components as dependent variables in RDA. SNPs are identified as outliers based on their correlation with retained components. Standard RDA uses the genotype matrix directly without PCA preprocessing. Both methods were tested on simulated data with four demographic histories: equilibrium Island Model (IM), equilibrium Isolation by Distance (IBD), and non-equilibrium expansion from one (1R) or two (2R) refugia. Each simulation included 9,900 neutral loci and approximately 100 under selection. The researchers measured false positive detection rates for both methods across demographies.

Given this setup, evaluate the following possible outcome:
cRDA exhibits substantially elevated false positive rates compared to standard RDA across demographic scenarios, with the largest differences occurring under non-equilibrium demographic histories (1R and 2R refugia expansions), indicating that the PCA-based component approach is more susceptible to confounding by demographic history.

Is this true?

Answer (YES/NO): NO